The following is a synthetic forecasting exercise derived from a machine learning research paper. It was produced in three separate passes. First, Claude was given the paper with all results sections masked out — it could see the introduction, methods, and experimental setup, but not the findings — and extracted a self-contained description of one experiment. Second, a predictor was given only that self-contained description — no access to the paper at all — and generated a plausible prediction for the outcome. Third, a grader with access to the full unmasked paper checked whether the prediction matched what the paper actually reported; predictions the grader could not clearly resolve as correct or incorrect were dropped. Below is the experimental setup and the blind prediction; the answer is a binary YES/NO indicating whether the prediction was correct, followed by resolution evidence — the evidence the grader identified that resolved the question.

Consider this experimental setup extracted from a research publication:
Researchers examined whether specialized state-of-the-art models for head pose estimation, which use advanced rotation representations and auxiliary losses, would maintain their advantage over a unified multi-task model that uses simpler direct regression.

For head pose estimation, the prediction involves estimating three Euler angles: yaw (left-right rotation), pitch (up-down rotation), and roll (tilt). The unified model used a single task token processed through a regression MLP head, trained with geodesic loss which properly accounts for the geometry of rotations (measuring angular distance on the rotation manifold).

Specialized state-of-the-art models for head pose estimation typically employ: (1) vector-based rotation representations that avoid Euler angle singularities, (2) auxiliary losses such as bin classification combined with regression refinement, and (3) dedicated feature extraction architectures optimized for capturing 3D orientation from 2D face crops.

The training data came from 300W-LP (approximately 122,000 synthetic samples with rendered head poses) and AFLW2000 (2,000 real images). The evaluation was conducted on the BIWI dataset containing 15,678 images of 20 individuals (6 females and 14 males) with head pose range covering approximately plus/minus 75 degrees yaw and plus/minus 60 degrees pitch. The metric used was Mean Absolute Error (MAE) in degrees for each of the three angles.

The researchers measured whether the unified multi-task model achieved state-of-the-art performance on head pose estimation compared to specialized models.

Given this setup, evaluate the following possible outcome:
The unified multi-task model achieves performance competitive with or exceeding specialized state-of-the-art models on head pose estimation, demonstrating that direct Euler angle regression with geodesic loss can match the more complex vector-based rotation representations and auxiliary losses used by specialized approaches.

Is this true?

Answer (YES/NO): NO